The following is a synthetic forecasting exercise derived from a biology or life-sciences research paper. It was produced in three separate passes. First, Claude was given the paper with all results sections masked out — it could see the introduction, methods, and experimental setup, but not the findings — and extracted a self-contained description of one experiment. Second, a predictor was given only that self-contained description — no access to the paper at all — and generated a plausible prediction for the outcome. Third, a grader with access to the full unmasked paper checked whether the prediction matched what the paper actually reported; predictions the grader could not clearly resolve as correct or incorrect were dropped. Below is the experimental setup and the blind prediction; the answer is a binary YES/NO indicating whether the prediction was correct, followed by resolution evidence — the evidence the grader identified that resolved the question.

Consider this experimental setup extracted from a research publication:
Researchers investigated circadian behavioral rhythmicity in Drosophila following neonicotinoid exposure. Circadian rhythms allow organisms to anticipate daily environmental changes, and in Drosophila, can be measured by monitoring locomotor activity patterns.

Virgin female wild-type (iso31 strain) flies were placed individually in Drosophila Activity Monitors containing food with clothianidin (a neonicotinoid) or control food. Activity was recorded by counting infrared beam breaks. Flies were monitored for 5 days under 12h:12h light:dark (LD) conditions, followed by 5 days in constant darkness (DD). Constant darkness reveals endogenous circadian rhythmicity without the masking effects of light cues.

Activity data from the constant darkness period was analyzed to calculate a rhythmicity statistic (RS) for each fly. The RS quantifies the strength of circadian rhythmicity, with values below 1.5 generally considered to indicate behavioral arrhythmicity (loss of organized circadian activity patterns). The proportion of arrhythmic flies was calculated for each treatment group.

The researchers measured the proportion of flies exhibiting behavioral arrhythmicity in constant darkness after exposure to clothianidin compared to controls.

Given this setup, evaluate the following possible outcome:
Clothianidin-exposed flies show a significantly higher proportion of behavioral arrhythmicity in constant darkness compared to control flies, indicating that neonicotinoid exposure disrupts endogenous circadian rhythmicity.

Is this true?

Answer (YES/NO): YES